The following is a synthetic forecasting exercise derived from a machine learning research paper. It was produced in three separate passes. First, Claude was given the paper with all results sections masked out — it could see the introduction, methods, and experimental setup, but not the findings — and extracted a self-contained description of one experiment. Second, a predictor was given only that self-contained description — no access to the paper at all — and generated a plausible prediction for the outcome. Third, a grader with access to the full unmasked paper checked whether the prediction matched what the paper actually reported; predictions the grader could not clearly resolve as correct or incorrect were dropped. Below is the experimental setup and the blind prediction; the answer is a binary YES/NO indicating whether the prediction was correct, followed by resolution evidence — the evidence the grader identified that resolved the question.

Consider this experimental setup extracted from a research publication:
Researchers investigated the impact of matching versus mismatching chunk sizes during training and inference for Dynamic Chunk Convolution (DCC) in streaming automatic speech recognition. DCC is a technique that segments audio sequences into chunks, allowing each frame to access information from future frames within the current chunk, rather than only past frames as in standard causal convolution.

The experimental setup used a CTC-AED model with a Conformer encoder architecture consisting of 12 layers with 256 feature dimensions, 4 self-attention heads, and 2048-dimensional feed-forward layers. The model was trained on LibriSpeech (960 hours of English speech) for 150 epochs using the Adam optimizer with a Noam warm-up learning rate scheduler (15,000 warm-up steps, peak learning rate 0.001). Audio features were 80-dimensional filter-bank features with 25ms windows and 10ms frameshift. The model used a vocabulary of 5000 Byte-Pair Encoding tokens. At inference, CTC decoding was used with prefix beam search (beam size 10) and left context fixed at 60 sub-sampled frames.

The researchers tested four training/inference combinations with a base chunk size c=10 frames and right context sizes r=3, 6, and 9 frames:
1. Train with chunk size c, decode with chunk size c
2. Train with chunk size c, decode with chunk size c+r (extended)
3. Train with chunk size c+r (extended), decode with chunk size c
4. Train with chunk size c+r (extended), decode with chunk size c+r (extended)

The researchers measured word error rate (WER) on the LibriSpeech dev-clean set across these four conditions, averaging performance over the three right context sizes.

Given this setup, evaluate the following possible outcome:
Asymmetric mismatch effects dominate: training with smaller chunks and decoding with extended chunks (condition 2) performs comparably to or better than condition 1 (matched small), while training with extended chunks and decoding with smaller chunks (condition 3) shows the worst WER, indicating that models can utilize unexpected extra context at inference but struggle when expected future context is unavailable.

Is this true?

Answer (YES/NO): NO